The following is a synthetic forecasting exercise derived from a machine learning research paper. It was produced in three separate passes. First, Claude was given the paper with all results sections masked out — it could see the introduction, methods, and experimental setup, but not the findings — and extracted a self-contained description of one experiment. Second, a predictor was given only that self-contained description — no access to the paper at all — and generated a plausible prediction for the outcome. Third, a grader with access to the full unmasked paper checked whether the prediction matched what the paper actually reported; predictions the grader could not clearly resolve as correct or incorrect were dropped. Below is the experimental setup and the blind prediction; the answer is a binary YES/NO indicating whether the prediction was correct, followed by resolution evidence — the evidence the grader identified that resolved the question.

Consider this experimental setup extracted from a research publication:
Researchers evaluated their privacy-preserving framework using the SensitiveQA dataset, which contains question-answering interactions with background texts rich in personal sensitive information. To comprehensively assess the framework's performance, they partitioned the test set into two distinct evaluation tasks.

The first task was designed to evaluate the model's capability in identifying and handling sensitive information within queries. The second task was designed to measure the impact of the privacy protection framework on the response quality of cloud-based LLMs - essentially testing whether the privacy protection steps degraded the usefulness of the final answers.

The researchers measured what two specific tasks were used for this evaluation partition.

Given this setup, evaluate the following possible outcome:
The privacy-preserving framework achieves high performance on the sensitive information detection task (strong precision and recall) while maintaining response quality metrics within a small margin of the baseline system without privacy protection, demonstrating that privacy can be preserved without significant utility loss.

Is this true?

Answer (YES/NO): NO